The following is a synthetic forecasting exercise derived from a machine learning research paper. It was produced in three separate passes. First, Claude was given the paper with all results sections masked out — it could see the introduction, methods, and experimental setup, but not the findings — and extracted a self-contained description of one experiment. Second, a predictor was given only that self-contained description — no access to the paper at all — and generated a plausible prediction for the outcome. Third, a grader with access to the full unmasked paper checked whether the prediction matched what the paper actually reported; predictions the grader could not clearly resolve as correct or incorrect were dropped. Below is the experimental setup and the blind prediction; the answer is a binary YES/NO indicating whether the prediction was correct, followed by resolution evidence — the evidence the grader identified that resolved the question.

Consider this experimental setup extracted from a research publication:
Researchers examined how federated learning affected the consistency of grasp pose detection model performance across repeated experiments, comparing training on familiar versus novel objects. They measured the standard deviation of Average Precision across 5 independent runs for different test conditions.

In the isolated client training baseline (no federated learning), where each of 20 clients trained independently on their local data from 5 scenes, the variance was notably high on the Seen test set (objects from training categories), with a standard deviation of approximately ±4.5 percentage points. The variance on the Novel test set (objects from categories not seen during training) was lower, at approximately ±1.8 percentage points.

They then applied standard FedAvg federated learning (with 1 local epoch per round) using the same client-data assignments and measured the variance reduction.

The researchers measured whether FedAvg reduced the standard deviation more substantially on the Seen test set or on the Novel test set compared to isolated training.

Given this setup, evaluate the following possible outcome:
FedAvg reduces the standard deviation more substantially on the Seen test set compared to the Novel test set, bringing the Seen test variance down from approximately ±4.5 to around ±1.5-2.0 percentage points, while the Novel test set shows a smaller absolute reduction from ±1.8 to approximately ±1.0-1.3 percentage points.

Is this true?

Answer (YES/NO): NO